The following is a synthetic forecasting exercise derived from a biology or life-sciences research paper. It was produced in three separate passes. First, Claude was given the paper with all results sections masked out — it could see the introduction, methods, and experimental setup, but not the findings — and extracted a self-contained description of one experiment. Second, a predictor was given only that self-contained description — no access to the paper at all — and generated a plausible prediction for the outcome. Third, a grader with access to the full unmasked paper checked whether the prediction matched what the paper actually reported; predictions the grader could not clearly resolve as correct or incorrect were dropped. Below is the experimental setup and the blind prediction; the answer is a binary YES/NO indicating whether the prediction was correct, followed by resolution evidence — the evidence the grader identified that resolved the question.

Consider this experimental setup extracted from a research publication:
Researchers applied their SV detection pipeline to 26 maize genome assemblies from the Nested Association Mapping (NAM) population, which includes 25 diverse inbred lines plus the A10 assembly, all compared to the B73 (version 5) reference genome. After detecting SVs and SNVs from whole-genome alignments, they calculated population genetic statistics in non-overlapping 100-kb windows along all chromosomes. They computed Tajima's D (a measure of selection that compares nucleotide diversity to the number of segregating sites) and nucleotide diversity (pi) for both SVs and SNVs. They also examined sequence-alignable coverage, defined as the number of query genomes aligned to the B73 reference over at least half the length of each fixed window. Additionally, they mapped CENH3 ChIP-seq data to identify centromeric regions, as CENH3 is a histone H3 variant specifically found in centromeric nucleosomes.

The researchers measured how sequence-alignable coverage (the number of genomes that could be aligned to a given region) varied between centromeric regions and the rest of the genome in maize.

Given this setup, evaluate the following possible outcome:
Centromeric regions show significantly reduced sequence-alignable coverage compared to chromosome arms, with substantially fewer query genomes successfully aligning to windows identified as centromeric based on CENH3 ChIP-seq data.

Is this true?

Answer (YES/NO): NO